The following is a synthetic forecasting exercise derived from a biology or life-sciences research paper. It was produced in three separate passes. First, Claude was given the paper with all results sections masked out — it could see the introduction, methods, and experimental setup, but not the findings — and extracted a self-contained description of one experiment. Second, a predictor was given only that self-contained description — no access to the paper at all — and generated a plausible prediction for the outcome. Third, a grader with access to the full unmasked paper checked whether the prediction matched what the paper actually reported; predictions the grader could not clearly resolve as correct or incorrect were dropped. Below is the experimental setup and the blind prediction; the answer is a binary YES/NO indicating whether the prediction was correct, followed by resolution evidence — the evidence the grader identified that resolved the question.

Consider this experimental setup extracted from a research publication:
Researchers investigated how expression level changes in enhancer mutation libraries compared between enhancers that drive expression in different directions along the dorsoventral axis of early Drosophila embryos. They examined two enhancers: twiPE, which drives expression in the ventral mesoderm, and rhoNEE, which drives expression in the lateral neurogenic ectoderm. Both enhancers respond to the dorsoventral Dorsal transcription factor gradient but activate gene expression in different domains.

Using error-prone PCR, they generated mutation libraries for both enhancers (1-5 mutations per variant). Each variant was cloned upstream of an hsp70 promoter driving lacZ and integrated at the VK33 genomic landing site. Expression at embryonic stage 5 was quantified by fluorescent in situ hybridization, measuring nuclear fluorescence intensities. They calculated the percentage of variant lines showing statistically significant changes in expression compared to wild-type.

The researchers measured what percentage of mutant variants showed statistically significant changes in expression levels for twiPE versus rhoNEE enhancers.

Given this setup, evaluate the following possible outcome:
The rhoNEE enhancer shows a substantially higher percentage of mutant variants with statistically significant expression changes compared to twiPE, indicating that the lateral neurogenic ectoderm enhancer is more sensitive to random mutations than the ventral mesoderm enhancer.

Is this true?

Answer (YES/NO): NO